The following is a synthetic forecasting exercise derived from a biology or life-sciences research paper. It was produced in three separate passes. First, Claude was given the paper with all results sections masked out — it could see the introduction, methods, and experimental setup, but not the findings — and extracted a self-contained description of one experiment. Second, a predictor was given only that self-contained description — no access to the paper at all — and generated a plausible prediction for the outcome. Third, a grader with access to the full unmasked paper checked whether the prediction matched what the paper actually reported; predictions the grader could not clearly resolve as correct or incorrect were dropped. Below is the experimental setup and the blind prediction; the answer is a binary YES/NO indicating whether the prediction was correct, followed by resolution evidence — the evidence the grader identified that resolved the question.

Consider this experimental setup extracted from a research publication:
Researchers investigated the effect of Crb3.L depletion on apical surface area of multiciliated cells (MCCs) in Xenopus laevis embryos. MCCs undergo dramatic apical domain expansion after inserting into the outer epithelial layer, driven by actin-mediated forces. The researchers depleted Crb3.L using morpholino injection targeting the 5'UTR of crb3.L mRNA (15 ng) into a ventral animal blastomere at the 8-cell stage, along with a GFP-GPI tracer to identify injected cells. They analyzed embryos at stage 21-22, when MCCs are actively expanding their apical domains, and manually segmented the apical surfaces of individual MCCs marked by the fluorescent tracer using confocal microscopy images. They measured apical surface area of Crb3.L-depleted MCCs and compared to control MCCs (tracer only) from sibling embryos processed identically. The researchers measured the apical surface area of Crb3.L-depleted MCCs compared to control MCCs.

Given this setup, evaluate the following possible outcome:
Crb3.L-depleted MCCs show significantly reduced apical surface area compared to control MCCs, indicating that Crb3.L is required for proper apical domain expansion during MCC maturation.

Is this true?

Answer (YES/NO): YES